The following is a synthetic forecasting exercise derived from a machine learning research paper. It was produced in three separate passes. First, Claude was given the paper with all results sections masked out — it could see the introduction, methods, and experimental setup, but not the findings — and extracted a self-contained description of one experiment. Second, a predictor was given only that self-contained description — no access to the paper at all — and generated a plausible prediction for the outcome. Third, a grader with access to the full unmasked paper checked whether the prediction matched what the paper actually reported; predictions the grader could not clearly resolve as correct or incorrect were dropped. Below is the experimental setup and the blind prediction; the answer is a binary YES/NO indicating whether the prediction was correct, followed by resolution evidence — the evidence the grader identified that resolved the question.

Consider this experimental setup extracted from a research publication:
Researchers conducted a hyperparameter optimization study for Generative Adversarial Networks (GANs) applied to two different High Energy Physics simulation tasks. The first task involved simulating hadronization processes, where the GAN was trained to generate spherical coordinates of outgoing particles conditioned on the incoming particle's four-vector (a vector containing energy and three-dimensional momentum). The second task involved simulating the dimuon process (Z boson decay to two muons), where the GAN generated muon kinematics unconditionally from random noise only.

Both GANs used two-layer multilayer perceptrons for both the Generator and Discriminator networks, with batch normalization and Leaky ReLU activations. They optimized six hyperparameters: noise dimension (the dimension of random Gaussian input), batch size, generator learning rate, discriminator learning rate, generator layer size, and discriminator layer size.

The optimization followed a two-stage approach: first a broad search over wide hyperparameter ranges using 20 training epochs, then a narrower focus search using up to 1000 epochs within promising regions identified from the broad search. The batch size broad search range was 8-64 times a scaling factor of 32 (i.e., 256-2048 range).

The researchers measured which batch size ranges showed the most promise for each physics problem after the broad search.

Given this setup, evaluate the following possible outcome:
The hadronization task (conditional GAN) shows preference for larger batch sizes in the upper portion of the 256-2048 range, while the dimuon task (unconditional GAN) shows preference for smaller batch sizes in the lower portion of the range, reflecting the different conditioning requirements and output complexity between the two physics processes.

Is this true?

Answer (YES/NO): NO